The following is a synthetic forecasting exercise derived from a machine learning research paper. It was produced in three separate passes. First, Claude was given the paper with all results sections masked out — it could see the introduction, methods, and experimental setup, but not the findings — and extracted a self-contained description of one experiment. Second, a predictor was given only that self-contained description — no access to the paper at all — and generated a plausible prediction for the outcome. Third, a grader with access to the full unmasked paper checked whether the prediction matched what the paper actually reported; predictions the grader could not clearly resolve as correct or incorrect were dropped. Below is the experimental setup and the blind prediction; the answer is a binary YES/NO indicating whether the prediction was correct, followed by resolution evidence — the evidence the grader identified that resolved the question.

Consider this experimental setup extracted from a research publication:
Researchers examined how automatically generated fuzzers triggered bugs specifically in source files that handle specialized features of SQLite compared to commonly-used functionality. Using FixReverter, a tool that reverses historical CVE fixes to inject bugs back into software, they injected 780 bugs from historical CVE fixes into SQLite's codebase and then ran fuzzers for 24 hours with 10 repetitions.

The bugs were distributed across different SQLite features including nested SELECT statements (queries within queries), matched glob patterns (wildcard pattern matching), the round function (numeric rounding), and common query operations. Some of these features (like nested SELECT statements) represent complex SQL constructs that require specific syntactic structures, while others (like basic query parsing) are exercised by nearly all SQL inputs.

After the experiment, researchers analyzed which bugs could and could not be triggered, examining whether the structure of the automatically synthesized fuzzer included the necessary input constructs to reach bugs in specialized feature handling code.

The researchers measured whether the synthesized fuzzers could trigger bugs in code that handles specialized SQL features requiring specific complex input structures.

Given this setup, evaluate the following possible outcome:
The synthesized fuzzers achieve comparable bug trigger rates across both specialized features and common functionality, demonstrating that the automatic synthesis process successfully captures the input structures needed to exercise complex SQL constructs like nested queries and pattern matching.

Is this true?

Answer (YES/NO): NO